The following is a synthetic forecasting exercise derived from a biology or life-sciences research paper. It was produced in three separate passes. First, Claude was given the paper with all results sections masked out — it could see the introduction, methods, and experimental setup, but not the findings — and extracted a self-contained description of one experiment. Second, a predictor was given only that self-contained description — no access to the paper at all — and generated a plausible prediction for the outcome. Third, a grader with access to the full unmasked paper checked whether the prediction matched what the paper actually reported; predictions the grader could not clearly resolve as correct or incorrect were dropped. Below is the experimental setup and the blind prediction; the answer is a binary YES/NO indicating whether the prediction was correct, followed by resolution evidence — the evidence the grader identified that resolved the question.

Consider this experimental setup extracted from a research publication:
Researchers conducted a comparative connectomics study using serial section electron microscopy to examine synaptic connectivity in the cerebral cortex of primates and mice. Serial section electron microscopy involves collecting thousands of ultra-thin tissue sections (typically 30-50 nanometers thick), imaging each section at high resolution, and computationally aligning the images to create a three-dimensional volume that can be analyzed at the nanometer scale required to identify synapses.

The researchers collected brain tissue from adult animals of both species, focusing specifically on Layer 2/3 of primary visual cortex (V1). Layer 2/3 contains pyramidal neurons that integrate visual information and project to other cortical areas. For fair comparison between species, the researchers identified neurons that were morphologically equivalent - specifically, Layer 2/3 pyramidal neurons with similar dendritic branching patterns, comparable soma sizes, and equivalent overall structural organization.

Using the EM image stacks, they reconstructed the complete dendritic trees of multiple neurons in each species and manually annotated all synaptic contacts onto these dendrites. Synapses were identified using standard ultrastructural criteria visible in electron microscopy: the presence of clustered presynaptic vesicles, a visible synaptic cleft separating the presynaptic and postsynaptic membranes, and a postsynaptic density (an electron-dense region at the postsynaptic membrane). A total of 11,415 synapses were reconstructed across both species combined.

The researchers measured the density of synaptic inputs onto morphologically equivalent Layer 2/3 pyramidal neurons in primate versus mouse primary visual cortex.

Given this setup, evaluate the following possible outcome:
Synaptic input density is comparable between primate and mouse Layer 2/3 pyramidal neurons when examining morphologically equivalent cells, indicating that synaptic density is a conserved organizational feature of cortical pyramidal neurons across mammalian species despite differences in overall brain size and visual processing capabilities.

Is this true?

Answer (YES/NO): NO